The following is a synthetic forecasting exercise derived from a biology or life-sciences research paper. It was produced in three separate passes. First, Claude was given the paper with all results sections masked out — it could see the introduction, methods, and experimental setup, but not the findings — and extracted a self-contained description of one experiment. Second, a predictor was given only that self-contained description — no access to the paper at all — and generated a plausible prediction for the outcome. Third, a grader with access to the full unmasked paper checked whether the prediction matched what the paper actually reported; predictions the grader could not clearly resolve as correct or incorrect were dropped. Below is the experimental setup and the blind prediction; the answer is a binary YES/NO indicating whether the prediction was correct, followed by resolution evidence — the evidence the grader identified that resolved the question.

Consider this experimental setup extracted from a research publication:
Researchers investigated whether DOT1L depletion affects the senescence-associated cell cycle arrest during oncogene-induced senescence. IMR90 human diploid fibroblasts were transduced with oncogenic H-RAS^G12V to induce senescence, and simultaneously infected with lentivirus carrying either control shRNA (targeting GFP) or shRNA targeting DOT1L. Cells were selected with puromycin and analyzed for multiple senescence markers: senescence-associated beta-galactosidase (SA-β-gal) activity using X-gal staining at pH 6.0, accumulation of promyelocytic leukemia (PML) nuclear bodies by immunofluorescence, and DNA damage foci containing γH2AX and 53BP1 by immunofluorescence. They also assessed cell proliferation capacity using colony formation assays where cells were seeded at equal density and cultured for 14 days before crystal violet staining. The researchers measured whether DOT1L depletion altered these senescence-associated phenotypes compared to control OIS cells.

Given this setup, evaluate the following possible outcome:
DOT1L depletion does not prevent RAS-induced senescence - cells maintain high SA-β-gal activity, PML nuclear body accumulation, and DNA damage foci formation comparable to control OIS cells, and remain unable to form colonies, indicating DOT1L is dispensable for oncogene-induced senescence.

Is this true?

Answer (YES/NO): YES